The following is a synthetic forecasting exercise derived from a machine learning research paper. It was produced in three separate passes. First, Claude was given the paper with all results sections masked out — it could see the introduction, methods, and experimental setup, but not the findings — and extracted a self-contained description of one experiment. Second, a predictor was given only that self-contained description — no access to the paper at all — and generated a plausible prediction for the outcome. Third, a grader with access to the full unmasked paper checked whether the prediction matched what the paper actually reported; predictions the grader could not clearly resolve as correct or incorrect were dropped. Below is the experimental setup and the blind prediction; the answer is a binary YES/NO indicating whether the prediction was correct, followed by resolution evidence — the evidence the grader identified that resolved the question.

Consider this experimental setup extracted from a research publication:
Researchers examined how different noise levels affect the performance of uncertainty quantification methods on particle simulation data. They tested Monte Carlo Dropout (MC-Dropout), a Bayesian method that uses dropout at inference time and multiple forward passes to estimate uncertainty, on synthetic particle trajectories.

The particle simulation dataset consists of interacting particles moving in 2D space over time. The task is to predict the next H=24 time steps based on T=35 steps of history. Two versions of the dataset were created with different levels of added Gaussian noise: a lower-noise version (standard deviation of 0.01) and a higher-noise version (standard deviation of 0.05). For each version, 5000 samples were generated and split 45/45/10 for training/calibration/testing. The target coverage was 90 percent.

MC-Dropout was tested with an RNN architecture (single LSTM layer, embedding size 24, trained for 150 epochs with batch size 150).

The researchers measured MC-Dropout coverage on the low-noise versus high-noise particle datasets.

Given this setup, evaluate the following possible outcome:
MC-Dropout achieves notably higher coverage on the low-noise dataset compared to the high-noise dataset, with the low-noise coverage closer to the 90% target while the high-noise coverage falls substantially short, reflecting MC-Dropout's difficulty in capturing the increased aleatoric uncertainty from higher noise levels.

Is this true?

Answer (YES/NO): YES